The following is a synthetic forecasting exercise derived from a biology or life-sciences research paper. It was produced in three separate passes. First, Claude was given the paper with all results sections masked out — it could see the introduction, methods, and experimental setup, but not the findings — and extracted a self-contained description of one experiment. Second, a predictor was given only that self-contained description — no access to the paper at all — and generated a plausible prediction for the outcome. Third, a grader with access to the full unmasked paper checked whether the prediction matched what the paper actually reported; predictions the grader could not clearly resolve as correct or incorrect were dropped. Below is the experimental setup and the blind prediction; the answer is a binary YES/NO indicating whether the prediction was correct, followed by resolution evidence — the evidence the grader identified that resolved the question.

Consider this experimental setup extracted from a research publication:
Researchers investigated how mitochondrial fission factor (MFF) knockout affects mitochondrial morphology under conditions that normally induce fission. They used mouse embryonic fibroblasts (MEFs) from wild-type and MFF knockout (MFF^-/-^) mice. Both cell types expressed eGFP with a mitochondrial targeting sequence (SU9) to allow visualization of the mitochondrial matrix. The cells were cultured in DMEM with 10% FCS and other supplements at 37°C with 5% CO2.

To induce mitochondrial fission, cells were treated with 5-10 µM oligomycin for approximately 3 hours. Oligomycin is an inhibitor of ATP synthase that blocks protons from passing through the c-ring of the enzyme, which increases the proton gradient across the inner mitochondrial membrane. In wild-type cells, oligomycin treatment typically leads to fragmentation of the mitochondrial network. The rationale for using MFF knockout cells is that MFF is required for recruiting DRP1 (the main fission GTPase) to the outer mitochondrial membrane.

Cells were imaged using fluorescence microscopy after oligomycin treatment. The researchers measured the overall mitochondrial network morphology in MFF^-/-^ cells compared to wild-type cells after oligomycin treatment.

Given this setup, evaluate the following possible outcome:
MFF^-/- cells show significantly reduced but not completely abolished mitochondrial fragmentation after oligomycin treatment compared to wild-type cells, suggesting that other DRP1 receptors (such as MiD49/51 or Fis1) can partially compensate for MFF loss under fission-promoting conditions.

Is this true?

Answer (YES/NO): NO